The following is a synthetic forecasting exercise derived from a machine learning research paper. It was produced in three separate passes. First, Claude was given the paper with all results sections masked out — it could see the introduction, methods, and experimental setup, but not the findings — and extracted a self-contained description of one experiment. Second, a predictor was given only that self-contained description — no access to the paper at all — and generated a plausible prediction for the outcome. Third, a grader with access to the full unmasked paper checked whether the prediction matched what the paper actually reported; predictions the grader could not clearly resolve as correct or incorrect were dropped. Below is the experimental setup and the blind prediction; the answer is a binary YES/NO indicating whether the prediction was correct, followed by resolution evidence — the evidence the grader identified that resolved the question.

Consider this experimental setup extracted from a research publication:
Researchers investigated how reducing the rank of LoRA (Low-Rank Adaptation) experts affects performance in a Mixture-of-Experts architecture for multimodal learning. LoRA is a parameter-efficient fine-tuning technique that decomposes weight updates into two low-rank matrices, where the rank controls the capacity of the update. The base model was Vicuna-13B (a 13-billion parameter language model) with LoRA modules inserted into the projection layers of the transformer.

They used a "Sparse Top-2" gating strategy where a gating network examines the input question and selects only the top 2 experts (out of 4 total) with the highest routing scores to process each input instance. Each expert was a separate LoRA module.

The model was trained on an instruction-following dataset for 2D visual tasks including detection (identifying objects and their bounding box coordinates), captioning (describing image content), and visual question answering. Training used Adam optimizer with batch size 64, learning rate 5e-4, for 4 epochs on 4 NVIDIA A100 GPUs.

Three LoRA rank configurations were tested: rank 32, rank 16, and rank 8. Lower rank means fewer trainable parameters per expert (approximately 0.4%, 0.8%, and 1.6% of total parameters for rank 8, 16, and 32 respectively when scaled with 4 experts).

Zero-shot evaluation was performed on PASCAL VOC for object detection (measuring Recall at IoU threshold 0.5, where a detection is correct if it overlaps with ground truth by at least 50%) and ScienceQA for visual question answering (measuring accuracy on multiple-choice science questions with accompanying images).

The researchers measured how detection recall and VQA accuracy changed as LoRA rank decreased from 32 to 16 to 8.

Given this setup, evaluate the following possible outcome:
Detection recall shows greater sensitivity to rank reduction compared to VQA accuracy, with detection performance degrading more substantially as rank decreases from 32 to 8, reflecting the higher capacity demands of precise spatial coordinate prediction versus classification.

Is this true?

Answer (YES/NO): YES